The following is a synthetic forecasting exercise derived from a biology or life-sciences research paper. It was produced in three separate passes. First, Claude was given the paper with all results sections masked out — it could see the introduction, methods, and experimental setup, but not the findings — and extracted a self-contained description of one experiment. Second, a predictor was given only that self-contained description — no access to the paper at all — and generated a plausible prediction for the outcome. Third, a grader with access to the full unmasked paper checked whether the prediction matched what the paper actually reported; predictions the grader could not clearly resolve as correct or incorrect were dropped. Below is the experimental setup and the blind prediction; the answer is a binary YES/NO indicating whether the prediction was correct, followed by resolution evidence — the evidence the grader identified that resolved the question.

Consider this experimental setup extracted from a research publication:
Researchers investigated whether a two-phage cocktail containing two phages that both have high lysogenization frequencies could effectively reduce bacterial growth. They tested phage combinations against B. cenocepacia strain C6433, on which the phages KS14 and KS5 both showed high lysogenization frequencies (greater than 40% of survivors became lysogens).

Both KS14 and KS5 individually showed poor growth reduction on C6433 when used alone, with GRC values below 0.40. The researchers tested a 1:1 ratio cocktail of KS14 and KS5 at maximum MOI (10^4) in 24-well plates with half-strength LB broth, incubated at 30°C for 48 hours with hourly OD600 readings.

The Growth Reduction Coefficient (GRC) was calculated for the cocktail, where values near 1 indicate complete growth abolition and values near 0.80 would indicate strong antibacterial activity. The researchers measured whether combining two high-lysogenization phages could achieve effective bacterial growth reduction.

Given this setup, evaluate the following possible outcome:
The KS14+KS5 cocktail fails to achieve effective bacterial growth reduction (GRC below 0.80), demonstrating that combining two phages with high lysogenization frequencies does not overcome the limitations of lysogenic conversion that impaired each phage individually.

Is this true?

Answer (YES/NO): YES